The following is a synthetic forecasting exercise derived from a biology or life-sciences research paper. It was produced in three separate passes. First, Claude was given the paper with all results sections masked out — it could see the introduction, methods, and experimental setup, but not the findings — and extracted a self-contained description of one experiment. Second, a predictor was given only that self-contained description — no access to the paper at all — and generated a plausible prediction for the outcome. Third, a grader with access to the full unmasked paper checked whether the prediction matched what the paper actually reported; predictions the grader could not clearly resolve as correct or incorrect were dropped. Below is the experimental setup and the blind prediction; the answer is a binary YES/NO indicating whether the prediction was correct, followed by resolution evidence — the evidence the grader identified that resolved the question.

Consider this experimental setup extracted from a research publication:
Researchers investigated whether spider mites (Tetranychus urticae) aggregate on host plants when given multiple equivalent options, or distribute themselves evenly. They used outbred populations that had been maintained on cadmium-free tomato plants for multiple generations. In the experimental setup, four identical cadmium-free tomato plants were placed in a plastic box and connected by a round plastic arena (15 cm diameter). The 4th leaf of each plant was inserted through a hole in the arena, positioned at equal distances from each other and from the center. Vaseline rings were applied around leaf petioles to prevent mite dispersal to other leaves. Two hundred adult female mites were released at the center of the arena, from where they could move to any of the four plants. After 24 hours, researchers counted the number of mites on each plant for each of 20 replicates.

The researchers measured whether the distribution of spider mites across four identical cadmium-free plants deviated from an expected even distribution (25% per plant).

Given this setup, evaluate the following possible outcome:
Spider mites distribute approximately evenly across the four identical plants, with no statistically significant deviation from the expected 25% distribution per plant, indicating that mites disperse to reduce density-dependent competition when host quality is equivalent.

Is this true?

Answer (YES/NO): NO